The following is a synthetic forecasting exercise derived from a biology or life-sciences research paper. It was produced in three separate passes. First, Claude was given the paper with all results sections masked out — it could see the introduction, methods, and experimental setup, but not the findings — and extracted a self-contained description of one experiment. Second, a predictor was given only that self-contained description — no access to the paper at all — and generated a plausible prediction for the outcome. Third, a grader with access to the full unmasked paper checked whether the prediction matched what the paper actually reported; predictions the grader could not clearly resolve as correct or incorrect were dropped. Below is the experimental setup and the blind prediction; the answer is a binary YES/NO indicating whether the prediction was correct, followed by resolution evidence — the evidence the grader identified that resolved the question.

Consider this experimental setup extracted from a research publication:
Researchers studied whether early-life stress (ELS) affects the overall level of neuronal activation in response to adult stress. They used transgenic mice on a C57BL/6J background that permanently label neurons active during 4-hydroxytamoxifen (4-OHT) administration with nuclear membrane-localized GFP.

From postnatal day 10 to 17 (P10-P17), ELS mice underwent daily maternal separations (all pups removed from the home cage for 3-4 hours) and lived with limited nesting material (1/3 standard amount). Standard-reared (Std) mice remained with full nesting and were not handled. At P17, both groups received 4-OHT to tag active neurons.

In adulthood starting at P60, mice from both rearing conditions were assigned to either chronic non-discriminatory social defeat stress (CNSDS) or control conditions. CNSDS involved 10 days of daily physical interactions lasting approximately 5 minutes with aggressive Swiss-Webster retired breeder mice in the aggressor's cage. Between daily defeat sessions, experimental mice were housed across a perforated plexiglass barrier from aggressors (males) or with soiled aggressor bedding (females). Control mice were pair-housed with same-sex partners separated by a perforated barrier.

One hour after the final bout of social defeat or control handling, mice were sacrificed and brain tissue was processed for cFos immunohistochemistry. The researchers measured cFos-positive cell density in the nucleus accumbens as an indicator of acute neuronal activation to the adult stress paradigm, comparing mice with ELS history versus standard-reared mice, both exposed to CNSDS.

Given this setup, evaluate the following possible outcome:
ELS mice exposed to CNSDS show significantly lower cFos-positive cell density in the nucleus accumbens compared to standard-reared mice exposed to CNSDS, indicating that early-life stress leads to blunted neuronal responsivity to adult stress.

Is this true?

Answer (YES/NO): NO